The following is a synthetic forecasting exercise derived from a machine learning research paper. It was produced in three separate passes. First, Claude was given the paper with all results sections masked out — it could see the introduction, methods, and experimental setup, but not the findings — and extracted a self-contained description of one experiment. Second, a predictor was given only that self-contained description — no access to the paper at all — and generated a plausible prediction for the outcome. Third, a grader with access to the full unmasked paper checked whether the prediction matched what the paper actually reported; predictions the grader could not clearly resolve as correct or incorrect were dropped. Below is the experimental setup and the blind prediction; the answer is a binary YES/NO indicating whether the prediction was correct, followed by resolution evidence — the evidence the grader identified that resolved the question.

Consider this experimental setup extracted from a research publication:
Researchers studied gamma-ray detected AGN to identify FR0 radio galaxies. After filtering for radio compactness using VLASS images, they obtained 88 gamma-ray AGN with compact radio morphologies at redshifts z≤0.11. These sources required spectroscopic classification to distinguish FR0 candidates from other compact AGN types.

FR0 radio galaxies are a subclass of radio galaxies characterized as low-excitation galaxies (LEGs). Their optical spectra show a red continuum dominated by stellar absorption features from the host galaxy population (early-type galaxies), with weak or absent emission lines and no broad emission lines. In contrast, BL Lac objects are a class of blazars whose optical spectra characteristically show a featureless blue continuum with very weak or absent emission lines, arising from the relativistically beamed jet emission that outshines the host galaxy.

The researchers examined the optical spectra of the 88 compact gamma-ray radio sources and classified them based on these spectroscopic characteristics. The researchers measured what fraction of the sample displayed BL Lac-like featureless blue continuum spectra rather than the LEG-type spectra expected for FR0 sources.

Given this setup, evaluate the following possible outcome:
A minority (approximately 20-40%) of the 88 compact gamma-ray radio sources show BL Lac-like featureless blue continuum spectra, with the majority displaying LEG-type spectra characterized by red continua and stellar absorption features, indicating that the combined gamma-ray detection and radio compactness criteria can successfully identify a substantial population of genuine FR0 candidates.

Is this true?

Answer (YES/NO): NO